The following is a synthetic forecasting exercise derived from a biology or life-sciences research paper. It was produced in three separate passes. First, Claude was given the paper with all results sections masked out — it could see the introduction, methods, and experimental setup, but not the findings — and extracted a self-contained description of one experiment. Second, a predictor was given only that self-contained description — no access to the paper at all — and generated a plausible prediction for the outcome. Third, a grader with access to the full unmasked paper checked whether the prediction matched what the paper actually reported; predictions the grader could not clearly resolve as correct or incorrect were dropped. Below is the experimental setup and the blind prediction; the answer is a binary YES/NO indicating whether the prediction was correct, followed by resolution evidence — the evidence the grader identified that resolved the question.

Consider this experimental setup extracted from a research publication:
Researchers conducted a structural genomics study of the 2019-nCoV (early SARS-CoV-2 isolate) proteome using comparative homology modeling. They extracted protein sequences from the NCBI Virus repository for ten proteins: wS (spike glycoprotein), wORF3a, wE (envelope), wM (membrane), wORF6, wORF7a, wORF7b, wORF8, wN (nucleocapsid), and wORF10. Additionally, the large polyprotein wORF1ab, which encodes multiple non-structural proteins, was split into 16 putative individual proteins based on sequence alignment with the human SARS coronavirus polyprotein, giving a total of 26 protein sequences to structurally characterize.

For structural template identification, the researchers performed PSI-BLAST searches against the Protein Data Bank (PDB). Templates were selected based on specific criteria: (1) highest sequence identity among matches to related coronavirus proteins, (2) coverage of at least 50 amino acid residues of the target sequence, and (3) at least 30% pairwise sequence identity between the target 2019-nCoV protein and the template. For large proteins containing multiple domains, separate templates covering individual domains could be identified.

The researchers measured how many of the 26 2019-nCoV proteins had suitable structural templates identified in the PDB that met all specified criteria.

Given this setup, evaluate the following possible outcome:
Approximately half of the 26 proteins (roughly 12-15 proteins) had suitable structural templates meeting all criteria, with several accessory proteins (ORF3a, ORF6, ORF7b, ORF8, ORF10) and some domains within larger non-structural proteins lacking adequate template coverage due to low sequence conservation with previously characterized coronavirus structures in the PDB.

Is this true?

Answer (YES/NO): NO